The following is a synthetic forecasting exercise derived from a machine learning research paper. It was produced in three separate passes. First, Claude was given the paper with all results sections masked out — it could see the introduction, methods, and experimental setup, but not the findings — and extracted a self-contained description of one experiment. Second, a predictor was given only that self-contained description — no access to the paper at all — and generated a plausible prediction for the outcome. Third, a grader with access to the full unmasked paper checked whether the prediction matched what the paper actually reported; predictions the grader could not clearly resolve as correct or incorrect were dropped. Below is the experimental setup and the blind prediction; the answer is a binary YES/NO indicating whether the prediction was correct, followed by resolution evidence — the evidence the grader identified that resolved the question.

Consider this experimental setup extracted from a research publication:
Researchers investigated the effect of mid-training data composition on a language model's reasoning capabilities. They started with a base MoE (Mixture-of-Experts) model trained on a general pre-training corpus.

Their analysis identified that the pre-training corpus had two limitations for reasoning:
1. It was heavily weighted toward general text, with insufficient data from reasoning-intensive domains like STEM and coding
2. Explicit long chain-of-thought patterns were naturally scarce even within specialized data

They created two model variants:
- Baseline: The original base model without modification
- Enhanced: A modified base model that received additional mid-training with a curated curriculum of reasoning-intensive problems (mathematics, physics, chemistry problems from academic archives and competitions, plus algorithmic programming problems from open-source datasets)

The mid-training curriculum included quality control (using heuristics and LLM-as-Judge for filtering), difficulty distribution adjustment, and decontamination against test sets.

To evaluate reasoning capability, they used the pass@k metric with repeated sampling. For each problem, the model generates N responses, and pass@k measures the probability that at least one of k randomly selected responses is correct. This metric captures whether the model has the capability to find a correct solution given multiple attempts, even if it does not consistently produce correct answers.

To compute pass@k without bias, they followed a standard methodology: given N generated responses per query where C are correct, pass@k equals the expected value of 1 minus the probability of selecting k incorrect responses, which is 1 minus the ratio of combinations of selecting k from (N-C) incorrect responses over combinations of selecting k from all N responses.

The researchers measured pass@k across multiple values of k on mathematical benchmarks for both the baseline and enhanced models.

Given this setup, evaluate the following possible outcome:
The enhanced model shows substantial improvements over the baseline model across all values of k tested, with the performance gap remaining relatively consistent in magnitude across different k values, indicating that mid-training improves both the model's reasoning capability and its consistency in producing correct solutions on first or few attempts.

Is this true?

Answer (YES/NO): NO